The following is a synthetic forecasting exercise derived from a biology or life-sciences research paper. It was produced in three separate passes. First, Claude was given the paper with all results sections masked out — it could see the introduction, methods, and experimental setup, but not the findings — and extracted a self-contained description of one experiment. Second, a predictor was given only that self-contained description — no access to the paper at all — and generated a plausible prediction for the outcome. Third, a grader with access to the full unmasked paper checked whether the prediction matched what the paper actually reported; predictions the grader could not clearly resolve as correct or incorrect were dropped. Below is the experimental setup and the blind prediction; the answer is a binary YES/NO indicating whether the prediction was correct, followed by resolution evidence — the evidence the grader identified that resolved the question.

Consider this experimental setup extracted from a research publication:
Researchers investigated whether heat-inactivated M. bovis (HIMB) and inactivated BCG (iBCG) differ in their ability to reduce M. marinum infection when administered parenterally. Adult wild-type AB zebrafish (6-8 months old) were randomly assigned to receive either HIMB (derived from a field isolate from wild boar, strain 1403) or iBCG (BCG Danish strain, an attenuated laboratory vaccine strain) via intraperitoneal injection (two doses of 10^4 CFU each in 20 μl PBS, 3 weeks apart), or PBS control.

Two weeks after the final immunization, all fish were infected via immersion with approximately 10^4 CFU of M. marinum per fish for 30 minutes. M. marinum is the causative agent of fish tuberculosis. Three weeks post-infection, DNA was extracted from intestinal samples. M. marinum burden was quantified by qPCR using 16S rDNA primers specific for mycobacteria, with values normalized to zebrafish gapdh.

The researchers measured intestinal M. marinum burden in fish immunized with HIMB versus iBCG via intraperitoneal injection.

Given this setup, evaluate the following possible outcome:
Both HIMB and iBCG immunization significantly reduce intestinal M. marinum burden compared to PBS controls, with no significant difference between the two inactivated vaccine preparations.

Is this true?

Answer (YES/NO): NO